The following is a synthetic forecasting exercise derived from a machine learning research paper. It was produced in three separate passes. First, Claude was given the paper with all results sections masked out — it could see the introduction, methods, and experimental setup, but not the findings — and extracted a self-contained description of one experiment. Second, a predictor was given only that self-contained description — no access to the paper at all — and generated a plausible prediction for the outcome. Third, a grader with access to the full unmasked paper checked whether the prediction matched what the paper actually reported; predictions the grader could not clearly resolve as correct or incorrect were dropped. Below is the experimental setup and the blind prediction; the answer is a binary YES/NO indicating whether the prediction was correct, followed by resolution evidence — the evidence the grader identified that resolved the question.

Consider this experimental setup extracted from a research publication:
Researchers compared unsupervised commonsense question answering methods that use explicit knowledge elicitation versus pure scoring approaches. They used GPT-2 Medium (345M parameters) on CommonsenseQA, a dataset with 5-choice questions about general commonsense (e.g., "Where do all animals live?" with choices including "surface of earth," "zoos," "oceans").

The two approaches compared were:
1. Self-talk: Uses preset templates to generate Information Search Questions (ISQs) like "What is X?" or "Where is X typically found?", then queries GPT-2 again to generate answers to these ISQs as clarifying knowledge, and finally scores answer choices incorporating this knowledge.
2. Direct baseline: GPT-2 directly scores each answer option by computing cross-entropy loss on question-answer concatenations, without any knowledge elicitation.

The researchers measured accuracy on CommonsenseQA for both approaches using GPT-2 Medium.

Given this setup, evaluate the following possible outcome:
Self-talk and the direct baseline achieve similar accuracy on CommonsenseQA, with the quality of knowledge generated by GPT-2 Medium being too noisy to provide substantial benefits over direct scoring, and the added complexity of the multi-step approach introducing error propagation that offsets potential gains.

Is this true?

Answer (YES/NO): NO